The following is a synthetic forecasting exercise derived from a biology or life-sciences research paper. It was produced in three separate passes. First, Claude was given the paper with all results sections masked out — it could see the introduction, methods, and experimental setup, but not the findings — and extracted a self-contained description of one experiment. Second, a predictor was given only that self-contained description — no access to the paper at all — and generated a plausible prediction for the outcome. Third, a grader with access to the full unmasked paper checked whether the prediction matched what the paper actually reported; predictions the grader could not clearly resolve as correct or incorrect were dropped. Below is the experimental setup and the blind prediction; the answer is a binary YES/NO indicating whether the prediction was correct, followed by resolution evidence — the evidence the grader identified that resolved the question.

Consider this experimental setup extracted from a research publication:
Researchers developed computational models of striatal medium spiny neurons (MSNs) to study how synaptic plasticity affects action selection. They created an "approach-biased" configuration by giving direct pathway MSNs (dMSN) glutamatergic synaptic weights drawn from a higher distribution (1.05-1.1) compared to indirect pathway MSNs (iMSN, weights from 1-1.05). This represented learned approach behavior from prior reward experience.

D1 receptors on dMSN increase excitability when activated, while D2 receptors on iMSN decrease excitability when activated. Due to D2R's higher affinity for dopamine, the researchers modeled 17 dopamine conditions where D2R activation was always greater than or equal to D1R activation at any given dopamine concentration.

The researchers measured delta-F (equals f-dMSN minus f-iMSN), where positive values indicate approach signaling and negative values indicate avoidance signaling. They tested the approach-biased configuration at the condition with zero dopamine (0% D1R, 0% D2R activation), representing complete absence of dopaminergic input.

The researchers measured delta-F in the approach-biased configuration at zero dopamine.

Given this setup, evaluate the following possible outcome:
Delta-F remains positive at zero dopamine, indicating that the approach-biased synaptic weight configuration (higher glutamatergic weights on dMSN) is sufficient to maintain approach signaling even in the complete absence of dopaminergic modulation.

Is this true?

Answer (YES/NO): NO